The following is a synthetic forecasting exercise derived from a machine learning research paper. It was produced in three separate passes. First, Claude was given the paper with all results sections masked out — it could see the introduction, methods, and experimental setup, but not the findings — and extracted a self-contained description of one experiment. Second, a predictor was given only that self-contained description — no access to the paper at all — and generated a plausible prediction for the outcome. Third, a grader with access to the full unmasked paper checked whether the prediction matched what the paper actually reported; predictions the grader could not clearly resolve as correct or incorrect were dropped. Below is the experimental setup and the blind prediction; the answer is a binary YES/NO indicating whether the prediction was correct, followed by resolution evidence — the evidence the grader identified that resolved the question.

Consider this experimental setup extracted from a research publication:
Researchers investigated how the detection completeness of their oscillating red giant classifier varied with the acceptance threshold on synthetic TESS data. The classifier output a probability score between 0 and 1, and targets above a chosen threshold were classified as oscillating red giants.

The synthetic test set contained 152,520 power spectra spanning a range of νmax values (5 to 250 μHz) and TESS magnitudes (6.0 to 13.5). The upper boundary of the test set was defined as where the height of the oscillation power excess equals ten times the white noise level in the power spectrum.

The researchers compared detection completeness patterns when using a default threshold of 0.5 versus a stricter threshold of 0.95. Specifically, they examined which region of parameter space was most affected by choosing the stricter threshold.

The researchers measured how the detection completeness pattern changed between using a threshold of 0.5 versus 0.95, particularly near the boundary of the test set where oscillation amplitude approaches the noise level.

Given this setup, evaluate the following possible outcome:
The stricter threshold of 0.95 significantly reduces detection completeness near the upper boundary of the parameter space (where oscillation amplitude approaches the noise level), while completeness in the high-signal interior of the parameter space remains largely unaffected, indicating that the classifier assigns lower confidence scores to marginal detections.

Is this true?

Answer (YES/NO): YES